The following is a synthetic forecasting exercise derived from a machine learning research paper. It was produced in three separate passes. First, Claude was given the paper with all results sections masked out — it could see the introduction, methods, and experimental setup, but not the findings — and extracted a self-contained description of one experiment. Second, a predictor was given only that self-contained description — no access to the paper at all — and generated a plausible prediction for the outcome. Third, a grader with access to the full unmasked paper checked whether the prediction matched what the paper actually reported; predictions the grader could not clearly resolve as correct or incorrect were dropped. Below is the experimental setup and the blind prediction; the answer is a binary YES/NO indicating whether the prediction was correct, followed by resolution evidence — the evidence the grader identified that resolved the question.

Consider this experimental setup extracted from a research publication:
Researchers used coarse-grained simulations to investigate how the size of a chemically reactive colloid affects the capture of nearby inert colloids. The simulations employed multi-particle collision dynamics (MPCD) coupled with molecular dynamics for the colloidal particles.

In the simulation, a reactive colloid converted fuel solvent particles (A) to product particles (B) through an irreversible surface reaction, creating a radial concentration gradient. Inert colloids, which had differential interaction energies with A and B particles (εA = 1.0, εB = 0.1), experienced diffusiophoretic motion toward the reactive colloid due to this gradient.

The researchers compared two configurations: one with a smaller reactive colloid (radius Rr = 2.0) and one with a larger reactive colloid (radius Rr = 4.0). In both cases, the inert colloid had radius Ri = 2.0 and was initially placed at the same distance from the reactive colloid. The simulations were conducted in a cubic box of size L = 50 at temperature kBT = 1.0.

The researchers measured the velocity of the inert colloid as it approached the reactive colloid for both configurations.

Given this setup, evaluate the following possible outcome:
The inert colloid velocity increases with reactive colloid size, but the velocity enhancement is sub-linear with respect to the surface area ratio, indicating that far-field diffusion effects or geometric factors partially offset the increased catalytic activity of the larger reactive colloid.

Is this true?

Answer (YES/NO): YES